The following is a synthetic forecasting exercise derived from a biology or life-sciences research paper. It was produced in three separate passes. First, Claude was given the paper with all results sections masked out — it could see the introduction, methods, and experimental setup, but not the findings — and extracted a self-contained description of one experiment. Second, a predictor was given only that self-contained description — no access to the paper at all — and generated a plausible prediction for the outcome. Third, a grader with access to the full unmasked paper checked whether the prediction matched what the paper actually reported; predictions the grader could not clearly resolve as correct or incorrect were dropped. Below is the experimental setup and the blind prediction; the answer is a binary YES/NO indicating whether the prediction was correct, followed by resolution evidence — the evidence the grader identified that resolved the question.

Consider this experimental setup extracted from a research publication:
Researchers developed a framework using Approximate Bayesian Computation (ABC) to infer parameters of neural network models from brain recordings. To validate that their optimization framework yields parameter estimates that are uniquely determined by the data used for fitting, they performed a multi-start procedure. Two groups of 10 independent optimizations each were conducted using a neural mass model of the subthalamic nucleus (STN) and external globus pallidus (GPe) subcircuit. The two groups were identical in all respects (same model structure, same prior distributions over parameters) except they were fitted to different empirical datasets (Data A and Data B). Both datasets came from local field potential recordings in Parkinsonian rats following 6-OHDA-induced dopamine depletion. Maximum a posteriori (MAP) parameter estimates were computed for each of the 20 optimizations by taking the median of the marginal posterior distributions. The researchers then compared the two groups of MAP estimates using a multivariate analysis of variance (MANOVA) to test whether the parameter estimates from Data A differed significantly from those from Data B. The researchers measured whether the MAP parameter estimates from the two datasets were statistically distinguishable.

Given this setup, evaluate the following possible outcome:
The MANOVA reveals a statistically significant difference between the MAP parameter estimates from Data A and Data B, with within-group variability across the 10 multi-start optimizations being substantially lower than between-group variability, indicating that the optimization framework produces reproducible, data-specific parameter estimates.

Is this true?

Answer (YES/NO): YES